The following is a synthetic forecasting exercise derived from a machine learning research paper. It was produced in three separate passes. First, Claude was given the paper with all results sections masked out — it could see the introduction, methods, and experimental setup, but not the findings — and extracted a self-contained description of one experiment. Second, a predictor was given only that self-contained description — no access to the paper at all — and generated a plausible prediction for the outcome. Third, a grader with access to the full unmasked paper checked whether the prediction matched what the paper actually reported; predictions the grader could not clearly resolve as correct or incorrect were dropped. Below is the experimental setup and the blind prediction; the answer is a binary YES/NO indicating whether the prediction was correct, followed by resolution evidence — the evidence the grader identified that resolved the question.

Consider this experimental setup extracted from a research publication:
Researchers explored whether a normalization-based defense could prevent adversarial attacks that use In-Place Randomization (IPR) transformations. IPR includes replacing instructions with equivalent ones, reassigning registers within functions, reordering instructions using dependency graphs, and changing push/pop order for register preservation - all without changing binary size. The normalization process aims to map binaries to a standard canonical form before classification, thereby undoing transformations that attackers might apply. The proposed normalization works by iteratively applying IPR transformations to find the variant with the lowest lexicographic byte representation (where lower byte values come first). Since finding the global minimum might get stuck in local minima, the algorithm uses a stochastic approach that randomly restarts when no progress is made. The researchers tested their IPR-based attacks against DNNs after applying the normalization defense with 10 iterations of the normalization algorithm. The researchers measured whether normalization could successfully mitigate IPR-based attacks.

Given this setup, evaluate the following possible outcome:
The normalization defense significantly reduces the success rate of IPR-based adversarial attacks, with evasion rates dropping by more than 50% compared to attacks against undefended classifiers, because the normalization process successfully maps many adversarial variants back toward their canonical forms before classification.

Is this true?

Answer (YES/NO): YES